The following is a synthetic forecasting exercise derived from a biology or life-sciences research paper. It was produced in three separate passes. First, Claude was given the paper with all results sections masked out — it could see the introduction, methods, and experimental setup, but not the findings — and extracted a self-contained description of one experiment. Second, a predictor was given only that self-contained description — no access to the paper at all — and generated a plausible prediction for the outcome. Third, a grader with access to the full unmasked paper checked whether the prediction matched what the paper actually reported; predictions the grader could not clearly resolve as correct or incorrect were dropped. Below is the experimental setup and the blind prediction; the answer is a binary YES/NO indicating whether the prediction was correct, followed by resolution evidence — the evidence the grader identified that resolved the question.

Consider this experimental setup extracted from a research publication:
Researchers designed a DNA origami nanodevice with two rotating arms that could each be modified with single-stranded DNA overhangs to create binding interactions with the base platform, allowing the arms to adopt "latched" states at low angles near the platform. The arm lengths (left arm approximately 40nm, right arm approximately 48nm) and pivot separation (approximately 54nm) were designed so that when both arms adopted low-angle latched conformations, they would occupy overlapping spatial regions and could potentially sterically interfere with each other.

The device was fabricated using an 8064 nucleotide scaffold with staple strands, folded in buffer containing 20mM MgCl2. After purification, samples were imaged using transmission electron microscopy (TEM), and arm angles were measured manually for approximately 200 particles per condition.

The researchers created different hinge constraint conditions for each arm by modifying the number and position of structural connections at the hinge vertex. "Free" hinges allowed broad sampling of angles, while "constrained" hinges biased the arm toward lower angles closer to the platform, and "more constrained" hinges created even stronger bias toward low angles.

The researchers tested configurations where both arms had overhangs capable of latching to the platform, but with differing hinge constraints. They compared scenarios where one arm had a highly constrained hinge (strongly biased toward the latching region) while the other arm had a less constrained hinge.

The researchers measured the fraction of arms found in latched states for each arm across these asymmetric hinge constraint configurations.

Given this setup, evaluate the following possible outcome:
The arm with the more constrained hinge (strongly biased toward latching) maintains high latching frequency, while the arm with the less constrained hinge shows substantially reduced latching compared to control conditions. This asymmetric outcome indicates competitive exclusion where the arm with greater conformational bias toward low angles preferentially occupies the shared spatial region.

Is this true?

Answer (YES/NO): YES